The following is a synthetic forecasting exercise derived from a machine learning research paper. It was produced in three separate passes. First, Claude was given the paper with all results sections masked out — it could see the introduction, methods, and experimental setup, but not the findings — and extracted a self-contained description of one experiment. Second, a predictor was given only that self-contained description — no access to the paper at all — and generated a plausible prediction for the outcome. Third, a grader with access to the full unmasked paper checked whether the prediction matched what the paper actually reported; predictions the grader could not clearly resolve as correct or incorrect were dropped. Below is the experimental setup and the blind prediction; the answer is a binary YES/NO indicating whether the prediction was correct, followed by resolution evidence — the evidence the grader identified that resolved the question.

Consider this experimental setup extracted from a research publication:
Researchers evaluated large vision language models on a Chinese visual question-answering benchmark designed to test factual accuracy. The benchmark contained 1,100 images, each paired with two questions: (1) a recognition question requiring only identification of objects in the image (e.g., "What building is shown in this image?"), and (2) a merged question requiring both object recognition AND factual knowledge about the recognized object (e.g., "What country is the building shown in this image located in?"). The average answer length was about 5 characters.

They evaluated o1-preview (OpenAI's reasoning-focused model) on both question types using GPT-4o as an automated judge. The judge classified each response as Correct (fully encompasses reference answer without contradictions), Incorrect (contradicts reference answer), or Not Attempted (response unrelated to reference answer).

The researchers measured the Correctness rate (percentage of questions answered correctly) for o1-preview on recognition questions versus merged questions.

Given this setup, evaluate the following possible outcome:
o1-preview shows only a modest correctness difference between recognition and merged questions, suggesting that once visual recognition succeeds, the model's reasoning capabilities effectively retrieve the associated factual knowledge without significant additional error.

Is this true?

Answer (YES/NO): NO